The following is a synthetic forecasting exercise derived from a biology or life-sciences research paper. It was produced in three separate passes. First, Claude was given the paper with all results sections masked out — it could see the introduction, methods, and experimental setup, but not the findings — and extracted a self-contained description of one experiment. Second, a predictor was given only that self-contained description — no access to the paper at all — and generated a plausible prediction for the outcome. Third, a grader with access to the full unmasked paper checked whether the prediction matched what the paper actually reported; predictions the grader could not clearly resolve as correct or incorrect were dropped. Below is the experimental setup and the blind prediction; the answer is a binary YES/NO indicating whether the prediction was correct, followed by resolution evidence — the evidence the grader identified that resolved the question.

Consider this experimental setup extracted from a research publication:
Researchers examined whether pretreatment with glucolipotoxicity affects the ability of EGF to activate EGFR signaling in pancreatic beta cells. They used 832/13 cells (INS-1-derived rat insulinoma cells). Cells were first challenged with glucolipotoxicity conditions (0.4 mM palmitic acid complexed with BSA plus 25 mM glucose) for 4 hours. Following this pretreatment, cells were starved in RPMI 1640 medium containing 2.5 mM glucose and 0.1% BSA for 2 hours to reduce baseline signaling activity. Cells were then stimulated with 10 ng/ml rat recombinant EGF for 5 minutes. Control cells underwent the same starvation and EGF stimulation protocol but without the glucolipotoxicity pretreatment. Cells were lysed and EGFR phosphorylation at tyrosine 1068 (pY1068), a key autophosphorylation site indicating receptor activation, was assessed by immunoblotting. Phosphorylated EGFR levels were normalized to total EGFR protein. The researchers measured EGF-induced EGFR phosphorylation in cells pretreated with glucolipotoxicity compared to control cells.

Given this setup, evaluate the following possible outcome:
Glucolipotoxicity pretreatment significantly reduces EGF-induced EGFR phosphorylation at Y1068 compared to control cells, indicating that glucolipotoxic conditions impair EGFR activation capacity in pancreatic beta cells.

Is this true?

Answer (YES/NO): YES